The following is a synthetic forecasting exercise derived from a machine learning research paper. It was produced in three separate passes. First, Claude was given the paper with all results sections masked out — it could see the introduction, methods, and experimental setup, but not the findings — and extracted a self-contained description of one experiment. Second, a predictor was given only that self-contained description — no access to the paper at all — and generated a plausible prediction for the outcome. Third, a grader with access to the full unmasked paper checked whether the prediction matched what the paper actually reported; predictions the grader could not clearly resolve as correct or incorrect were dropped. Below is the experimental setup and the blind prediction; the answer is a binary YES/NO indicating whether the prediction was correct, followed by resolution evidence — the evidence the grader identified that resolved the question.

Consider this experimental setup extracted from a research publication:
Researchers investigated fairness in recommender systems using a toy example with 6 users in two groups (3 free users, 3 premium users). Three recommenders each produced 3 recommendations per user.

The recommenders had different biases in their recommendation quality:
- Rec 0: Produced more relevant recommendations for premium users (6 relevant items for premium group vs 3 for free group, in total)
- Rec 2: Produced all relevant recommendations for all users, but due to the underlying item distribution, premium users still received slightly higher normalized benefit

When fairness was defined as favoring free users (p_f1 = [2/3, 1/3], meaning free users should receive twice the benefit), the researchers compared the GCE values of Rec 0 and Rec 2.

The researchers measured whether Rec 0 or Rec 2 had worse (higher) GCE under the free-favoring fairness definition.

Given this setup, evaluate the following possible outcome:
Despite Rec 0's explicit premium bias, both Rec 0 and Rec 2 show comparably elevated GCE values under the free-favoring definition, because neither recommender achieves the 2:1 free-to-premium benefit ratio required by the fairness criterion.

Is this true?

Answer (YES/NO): NO